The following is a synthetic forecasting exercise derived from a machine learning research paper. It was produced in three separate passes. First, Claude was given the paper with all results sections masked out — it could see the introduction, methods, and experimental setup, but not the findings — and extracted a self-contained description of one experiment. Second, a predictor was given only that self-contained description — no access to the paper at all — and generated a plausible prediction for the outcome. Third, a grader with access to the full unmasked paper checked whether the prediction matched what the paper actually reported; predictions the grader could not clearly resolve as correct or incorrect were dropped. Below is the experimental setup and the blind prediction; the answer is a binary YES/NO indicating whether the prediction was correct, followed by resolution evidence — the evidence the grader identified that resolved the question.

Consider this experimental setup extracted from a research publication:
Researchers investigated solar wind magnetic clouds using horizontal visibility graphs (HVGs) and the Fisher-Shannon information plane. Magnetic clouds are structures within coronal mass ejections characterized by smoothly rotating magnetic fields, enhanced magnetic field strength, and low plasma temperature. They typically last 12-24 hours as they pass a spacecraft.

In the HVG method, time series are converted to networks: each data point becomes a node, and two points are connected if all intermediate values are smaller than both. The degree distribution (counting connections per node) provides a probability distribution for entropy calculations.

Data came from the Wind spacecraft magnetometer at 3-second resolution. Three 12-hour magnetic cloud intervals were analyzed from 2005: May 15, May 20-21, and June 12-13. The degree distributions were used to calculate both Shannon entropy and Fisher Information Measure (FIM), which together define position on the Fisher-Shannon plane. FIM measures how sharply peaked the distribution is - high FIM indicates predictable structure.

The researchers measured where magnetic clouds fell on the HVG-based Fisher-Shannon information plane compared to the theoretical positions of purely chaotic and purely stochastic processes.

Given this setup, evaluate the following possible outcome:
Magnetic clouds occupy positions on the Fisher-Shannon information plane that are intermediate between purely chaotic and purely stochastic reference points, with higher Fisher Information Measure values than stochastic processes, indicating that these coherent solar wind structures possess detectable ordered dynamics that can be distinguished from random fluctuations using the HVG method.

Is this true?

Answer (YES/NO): NO